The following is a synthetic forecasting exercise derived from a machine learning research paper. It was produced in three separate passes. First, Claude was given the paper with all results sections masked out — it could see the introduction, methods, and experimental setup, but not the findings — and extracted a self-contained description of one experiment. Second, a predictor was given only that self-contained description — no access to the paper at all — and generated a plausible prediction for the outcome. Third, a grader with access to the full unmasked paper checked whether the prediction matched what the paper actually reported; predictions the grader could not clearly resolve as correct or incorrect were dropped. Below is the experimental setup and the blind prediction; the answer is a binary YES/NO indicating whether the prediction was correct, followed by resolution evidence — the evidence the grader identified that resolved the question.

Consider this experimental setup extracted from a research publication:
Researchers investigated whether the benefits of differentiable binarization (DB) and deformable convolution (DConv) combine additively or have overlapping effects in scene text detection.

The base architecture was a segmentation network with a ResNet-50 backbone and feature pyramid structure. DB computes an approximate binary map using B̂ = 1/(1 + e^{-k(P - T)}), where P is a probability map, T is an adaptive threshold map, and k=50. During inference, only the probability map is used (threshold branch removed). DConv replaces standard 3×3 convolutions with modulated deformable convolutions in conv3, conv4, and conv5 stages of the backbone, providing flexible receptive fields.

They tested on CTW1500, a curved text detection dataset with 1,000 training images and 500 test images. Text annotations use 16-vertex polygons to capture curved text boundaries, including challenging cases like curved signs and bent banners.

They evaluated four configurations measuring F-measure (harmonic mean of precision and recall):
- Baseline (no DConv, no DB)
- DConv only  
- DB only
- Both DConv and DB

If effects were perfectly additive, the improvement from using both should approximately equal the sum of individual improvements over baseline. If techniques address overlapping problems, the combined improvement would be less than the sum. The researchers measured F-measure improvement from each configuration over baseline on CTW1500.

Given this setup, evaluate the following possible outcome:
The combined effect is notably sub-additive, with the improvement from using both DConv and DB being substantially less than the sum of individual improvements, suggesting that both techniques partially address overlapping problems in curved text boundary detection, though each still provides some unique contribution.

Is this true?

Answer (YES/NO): YES